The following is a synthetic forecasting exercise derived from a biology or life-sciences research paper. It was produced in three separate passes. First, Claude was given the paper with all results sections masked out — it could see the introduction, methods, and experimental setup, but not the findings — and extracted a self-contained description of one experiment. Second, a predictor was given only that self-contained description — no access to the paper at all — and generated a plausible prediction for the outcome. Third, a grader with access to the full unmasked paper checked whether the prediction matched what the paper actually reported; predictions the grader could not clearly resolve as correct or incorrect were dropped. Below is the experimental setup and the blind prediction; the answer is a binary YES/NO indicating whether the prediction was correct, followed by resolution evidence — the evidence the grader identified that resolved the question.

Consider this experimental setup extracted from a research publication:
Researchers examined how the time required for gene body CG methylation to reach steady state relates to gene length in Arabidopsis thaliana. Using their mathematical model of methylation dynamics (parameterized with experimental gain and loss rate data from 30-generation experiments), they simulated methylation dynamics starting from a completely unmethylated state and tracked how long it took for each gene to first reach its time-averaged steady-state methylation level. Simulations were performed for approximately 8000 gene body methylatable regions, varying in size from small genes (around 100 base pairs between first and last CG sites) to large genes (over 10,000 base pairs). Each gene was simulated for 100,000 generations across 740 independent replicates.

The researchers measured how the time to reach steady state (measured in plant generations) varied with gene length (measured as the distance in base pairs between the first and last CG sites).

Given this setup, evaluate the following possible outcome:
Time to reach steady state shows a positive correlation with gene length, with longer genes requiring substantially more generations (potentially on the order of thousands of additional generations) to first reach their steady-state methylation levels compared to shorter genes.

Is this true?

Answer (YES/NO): YES